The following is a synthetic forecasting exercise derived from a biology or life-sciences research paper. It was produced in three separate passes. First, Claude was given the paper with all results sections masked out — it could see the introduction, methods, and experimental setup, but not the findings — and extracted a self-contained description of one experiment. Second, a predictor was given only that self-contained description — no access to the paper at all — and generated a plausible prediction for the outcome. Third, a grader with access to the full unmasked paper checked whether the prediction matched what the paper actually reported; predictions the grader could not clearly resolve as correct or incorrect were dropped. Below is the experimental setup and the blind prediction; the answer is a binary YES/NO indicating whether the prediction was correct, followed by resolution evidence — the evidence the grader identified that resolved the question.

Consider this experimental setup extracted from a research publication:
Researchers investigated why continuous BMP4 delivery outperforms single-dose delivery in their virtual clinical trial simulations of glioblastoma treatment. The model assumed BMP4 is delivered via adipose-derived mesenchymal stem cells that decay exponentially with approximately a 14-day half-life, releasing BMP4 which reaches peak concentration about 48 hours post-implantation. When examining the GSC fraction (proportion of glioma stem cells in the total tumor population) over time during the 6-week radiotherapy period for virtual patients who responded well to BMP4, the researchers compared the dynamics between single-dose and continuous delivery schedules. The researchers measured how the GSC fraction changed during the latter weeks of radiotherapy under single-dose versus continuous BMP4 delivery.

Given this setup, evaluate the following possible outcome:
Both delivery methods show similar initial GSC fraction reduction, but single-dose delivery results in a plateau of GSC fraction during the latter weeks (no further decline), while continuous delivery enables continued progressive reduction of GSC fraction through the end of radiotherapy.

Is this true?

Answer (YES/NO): NO